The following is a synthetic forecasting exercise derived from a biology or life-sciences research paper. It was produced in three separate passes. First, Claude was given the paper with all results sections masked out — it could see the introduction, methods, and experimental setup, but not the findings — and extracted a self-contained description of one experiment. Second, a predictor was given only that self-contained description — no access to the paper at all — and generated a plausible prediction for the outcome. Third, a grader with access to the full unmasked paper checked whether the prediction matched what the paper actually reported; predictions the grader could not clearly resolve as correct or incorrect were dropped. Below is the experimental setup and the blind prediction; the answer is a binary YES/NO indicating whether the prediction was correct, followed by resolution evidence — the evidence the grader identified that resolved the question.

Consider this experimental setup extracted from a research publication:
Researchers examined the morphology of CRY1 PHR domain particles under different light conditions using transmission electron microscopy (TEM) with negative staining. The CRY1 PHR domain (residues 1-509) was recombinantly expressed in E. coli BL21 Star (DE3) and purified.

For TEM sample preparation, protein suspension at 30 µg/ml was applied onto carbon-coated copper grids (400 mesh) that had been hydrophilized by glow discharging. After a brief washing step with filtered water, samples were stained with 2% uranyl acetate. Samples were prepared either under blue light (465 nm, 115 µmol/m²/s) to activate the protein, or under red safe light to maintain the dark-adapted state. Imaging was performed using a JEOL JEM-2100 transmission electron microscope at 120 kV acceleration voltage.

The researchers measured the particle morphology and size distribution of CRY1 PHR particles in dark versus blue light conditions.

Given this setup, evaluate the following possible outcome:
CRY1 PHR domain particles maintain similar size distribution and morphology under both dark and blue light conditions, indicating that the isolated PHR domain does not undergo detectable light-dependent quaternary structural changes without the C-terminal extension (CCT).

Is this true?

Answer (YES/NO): NO